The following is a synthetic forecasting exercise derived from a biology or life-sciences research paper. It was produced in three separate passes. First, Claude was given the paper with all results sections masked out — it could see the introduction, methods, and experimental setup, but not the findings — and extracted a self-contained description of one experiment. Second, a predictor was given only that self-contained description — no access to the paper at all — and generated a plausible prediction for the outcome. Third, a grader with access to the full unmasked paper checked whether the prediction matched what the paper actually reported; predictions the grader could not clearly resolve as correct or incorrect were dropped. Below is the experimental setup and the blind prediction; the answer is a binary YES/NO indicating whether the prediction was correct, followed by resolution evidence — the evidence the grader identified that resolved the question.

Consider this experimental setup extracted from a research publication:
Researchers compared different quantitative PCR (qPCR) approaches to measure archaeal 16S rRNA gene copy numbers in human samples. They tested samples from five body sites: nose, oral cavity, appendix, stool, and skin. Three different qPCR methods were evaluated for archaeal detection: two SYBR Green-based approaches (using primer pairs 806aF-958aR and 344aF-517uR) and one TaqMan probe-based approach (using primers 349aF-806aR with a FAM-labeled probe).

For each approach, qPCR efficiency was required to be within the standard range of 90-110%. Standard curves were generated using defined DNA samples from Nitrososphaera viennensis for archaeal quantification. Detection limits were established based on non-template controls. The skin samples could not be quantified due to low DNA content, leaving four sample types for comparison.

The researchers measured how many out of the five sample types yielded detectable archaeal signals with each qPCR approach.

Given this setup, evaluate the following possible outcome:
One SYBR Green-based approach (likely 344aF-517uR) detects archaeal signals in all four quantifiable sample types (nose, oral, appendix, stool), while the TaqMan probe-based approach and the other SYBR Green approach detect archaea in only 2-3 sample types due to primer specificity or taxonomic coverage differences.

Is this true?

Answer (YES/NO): NO